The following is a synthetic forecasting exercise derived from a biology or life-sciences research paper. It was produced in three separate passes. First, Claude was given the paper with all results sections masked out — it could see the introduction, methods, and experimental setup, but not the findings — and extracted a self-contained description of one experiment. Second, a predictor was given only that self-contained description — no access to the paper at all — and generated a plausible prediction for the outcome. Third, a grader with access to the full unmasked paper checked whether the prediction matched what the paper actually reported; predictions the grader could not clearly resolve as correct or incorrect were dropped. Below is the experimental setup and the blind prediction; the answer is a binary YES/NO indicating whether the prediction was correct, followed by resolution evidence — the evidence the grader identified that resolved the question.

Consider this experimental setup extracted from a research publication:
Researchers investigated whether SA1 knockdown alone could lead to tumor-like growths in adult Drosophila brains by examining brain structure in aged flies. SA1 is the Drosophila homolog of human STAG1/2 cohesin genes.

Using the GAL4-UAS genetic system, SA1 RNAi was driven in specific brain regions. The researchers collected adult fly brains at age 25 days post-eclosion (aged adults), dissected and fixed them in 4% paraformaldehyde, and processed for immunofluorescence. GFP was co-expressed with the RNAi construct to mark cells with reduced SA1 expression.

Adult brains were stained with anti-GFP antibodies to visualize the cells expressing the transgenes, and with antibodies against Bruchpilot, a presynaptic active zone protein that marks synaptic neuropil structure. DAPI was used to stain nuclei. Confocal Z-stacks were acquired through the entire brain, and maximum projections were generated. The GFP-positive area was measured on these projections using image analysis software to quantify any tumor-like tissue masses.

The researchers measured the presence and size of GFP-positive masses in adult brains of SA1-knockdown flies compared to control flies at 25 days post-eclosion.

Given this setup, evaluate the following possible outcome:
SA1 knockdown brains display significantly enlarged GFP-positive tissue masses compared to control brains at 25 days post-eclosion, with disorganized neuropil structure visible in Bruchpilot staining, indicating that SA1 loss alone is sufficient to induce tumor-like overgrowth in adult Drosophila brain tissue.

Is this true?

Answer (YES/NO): NO